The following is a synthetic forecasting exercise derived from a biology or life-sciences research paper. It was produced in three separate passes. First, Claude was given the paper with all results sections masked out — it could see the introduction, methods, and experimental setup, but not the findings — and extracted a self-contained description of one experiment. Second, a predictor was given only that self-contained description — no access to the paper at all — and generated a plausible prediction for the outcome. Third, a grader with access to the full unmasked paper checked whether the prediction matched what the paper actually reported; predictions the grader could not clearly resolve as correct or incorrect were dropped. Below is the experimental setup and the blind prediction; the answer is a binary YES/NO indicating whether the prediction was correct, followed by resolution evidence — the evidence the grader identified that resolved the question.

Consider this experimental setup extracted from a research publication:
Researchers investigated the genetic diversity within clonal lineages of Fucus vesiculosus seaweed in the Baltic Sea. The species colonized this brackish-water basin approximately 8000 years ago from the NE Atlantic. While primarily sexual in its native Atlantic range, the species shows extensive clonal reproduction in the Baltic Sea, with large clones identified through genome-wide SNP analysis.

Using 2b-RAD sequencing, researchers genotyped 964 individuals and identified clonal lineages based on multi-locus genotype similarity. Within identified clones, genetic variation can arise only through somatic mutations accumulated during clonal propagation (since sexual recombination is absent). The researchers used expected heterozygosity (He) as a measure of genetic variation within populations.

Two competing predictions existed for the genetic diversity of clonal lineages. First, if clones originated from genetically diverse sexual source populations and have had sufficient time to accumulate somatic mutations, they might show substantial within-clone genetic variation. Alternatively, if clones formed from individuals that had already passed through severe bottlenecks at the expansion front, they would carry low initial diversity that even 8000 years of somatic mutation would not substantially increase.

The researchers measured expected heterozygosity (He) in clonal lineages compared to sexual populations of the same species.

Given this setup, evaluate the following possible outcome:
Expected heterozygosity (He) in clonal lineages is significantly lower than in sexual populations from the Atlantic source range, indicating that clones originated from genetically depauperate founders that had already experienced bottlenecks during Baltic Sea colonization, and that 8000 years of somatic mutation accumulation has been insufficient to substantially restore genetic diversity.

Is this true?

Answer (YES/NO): YES